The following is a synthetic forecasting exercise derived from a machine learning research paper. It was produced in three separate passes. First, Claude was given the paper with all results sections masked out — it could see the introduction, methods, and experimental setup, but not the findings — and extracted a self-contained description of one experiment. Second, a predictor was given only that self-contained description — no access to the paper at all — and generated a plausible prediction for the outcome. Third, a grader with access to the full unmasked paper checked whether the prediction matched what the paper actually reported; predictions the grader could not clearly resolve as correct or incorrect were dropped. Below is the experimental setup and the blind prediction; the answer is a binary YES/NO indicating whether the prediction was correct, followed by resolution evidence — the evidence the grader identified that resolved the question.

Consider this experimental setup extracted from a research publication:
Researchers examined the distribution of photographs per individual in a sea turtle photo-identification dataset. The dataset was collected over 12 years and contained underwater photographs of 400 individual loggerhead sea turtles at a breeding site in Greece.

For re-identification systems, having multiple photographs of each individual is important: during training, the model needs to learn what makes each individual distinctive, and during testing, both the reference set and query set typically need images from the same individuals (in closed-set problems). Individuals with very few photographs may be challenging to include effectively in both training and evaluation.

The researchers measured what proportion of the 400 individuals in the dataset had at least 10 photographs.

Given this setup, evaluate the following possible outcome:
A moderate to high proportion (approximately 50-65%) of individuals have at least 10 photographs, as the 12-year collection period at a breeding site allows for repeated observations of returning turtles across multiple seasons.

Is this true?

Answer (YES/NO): YES